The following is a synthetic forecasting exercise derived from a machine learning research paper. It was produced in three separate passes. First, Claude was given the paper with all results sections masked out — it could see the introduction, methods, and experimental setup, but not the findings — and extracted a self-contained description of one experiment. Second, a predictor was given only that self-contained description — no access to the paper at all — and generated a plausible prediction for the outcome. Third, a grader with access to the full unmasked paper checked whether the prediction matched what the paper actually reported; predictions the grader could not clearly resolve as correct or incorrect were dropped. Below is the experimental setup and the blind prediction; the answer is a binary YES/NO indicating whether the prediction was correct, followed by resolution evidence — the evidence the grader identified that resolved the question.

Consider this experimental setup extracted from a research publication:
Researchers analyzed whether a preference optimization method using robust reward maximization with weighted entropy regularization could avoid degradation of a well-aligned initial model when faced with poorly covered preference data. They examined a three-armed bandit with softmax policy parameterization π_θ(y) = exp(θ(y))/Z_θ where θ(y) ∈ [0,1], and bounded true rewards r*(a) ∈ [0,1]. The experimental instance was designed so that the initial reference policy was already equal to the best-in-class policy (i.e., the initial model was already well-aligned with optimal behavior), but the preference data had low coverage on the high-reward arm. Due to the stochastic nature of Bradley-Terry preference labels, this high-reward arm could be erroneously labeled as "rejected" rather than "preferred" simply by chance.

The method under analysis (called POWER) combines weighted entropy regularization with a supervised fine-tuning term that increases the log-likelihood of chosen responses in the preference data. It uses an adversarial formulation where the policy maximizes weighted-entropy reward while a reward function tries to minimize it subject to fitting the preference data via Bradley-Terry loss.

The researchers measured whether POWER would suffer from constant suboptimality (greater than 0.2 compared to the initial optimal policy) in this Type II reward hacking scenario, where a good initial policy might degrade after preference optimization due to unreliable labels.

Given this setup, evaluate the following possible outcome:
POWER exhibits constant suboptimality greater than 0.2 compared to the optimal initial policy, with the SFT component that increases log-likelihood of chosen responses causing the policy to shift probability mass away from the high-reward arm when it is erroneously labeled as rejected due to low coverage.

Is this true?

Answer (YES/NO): YES